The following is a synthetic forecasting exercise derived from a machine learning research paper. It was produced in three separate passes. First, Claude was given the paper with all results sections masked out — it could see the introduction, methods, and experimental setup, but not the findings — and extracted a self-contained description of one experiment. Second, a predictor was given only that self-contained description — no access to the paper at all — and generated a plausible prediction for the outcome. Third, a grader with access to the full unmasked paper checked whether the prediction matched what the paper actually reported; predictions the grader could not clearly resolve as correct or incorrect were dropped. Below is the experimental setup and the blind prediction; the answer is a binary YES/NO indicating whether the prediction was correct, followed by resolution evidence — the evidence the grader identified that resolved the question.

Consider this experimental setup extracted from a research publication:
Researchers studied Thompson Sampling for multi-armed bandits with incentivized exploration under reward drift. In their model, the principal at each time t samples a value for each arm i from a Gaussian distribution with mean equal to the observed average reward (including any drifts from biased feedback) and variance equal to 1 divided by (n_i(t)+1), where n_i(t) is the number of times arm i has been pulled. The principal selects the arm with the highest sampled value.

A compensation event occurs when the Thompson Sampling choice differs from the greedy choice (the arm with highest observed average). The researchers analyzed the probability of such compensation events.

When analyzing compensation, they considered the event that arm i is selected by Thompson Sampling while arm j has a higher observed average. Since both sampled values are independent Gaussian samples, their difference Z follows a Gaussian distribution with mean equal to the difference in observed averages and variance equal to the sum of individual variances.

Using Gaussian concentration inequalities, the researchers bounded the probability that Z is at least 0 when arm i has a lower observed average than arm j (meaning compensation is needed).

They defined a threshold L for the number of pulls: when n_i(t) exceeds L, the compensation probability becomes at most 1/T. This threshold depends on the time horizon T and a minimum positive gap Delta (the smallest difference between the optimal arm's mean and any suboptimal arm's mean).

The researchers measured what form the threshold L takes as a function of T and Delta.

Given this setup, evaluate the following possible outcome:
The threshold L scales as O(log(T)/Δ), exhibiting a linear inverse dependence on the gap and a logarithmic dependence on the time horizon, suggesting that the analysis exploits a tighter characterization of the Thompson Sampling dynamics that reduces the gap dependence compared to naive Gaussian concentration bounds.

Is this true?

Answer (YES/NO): NO